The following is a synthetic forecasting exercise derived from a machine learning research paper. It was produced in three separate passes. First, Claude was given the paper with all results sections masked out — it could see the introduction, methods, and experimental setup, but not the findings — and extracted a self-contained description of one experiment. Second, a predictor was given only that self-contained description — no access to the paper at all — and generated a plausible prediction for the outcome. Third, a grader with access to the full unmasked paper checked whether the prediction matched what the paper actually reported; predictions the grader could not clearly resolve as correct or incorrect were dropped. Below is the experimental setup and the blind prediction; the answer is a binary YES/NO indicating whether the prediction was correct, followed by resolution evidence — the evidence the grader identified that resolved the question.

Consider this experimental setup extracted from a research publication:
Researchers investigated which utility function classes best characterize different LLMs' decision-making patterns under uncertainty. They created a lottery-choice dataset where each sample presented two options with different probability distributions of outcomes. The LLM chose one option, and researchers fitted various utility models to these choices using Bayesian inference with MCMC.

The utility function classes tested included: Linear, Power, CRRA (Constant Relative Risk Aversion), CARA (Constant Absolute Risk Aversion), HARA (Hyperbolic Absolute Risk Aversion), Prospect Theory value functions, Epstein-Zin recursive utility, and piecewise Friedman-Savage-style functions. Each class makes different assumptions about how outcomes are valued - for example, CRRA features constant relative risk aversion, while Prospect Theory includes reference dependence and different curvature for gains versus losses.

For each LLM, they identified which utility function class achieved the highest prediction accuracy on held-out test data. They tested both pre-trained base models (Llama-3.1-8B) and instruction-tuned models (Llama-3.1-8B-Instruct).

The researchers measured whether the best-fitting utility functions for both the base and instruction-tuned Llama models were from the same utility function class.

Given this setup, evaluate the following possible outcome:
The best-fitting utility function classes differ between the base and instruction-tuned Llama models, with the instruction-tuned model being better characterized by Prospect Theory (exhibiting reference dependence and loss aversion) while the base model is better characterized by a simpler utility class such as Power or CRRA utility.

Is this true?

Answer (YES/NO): NO